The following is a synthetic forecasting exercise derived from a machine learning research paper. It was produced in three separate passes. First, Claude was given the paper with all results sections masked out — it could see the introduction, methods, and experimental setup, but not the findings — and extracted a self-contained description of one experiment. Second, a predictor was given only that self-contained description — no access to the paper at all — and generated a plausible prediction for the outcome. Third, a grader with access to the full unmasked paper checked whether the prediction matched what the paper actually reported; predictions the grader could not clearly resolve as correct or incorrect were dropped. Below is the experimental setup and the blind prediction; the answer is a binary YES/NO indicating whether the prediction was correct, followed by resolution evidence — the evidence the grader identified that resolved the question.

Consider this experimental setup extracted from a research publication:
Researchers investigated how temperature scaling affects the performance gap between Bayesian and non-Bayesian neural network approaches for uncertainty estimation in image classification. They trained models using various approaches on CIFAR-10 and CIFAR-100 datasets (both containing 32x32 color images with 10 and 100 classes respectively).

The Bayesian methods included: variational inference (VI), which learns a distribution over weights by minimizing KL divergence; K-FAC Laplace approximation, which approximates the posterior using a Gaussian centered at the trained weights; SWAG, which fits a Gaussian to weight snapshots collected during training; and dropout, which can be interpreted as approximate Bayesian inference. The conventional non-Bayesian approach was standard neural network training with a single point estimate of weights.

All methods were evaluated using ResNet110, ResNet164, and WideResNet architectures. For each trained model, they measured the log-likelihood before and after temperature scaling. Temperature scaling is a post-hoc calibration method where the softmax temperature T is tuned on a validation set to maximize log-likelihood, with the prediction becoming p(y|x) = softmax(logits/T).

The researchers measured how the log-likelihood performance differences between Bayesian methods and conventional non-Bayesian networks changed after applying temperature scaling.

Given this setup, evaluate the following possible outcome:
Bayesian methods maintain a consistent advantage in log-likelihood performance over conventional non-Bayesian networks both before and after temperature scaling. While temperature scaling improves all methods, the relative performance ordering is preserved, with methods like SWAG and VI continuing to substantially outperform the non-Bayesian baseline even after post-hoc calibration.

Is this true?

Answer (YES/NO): NO